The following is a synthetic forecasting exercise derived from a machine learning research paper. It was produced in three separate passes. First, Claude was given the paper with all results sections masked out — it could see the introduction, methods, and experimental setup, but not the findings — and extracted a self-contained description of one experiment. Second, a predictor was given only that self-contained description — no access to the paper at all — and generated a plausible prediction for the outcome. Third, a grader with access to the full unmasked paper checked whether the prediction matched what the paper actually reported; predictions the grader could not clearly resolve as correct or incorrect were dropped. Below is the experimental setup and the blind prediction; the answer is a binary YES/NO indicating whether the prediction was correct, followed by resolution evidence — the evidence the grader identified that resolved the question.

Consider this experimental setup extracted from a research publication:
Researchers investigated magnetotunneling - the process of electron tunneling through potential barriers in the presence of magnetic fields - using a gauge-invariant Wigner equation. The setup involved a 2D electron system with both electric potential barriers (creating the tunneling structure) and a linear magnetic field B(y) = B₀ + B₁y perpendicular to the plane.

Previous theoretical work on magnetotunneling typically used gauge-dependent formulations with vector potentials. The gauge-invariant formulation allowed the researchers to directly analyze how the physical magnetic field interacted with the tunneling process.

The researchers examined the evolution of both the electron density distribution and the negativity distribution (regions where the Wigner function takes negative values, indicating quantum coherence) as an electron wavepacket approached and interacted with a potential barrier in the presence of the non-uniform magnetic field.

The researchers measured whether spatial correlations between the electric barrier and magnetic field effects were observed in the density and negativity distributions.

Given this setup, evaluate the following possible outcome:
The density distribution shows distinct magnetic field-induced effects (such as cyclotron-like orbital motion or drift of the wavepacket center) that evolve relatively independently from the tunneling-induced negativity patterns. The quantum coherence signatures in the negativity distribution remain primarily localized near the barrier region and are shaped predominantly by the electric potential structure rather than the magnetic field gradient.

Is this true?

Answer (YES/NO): NO